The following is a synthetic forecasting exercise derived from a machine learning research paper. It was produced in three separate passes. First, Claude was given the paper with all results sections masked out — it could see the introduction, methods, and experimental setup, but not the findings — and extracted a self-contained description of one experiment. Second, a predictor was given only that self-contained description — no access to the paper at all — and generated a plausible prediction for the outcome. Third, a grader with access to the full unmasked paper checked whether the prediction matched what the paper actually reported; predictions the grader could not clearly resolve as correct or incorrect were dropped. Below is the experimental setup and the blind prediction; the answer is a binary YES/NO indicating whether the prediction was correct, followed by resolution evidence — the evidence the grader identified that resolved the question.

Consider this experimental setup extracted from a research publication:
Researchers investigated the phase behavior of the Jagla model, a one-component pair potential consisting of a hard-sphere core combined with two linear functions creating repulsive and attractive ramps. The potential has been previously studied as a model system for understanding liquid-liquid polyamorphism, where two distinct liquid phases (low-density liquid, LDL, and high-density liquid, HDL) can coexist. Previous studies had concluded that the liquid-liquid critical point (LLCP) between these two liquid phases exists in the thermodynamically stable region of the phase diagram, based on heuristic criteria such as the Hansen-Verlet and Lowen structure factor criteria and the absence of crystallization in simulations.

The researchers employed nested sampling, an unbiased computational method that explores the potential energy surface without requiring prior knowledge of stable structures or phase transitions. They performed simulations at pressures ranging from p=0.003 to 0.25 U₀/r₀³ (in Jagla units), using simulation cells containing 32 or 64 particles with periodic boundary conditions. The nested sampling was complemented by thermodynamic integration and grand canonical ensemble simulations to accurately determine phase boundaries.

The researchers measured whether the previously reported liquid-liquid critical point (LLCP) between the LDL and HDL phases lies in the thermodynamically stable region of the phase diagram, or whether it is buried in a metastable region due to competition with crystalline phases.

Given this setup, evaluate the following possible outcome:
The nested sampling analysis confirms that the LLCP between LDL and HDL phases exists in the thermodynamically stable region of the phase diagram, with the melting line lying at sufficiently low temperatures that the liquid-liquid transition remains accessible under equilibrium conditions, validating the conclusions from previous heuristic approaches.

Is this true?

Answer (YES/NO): NO